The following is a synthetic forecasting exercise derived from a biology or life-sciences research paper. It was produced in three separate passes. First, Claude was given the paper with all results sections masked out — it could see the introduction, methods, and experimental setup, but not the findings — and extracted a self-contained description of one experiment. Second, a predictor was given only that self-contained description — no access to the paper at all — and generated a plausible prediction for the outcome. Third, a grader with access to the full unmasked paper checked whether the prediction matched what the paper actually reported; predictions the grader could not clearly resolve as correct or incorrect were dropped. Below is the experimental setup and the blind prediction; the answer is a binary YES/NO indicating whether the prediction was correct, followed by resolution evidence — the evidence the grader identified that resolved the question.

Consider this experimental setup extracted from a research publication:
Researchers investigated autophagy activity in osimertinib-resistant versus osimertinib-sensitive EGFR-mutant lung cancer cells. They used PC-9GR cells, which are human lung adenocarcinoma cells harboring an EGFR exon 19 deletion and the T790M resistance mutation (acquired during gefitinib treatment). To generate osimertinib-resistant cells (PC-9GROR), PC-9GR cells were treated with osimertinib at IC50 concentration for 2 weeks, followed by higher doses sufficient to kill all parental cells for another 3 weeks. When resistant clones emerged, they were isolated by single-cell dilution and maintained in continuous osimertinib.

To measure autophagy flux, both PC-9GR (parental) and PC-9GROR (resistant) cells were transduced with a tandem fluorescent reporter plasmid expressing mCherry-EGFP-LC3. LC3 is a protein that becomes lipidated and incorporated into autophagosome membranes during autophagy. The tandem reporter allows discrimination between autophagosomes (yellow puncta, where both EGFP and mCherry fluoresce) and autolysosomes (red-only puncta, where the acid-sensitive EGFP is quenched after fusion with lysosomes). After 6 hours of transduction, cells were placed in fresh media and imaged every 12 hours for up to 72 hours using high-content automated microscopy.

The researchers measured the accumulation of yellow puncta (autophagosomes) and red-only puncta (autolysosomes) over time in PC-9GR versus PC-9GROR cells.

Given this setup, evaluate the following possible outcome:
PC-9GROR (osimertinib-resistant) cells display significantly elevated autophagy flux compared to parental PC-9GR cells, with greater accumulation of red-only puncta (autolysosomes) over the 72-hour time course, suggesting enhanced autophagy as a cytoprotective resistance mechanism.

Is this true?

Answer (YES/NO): YES